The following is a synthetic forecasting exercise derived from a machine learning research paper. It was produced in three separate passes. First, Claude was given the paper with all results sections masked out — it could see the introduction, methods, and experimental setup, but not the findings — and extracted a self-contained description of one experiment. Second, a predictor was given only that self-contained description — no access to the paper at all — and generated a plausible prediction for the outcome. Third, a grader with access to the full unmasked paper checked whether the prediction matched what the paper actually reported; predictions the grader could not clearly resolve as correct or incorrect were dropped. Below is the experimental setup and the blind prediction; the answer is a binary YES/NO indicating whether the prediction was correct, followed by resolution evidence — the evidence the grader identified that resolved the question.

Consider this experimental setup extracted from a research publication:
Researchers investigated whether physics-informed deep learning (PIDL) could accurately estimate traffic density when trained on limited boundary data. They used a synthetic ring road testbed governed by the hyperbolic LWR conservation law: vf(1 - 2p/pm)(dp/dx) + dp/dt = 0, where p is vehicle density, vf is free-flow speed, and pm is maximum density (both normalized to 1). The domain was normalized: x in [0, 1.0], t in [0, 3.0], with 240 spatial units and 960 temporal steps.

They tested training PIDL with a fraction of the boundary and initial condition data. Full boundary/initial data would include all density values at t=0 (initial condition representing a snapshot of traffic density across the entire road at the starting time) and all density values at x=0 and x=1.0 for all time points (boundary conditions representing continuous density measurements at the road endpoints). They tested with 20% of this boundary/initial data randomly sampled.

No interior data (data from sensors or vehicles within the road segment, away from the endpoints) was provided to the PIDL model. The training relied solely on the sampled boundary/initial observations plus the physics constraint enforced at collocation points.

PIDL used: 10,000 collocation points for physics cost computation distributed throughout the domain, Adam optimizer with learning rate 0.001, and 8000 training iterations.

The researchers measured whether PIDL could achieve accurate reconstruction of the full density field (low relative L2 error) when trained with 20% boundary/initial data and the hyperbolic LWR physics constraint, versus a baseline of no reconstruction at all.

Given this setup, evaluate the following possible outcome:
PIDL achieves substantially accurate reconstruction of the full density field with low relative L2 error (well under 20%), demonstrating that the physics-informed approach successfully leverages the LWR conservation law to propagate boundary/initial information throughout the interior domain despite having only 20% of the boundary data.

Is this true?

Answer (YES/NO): NO